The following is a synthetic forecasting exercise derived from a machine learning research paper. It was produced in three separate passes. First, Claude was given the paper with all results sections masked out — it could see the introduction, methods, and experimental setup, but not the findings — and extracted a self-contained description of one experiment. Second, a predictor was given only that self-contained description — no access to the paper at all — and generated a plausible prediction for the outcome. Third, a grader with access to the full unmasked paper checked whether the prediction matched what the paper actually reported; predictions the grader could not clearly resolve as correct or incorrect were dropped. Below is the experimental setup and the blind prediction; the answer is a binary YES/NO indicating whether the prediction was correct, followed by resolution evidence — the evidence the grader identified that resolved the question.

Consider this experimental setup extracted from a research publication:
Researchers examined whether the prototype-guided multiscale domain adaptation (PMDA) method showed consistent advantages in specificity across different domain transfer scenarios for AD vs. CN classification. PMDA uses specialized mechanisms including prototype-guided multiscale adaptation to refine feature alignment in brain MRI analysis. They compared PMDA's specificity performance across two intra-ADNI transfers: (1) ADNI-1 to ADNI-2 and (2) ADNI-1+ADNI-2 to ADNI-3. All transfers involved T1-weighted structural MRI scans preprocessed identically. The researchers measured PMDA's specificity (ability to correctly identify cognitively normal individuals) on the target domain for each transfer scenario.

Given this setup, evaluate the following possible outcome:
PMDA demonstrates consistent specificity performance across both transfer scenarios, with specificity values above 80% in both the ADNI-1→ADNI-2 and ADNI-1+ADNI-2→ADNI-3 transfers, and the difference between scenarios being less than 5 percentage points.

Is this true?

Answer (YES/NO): NO